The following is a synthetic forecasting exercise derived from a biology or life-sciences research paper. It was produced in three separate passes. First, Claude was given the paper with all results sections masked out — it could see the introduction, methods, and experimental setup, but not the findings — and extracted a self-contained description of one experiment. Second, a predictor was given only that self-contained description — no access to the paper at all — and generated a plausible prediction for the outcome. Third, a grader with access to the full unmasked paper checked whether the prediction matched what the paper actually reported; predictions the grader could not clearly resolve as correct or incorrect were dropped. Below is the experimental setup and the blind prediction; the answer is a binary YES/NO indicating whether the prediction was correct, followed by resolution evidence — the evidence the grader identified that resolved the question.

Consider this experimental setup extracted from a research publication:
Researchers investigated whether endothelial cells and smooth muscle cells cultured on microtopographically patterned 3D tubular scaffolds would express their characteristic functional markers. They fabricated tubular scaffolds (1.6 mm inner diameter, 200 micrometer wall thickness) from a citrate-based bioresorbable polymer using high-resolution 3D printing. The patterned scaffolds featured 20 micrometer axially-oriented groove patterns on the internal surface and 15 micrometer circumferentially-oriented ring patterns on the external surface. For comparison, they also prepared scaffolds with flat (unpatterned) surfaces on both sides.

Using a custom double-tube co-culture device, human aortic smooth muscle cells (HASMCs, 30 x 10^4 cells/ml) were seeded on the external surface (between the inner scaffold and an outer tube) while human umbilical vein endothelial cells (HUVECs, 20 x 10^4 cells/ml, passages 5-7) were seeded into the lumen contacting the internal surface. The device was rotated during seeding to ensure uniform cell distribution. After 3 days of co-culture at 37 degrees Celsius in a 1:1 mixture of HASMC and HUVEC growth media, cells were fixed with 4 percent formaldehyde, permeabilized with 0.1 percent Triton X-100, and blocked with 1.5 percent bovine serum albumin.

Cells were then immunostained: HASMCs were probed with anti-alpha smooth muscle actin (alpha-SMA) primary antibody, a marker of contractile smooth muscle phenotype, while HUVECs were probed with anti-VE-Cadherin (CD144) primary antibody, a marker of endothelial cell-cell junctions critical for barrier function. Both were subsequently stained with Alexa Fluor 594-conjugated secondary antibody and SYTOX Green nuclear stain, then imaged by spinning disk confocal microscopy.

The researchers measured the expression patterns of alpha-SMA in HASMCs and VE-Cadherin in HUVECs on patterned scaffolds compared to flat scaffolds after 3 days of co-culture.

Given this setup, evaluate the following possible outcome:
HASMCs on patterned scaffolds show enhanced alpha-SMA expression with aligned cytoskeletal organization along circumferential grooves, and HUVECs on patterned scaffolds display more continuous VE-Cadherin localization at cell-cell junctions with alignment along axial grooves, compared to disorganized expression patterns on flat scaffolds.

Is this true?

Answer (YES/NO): NO